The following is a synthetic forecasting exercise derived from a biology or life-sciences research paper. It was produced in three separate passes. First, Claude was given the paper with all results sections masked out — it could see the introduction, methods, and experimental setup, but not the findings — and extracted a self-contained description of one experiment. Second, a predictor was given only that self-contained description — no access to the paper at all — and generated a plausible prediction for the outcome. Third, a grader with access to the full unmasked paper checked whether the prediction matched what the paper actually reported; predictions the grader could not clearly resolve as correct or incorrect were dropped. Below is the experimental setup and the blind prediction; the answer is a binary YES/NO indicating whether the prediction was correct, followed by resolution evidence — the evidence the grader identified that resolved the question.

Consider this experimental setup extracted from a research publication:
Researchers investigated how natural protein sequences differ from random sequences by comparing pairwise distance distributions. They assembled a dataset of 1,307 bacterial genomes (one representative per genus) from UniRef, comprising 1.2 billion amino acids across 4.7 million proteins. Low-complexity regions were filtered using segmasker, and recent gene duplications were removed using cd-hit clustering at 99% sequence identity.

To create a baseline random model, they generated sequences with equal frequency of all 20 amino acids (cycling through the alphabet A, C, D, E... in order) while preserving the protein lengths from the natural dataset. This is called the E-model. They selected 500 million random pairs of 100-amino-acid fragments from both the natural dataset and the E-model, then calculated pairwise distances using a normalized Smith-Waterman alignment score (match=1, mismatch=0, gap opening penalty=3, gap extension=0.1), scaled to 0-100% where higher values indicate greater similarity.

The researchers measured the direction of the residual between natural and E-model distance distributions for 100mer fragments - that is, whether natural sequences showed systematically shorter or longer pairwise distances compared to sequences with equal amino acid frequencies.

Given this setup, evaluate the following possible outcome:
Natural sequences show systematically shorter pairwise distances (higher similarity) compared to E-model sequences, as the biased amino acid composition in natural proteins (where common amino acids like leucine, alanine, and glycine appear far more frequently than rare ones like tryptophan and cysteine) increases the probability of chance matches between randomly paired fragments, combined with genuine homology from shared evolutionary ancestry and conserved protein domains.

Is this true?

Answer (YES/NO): YES